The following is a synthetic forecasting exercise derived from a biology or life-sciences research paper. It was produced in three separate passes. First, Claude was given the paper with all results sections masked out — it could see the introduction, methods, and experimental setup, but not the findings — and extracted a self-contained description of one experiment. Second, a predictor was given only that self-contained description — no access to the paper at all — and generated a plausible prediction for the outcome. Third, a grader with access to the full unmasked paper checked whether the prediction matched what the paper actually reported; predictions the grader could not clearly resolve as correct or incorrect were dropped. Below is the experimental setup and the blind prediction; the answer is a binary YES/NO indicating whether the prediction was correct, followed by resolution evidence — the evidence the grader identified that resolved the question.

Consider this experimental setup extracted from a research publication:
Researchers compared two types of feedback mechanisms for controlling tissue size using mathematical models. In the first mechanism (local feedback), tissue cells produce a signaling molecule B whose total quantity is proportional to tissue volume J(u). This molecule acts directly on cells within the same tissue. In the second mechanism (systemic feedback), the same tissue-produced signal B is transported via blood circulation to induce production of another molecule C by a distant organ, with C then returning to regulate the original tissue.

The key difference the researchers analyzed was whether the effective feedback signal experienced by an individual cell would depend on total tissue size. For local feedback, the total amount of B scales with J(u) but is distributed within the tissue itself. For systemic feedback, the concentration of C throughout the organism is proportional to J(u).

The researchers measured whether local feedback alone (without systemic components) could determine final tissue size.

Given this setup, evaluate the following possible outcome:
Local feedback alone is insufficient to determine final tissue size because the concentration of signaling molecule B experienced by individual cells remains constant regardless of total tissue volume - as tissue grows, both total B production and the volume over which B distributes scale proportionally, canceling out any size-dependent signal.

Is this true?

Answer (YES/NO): YES